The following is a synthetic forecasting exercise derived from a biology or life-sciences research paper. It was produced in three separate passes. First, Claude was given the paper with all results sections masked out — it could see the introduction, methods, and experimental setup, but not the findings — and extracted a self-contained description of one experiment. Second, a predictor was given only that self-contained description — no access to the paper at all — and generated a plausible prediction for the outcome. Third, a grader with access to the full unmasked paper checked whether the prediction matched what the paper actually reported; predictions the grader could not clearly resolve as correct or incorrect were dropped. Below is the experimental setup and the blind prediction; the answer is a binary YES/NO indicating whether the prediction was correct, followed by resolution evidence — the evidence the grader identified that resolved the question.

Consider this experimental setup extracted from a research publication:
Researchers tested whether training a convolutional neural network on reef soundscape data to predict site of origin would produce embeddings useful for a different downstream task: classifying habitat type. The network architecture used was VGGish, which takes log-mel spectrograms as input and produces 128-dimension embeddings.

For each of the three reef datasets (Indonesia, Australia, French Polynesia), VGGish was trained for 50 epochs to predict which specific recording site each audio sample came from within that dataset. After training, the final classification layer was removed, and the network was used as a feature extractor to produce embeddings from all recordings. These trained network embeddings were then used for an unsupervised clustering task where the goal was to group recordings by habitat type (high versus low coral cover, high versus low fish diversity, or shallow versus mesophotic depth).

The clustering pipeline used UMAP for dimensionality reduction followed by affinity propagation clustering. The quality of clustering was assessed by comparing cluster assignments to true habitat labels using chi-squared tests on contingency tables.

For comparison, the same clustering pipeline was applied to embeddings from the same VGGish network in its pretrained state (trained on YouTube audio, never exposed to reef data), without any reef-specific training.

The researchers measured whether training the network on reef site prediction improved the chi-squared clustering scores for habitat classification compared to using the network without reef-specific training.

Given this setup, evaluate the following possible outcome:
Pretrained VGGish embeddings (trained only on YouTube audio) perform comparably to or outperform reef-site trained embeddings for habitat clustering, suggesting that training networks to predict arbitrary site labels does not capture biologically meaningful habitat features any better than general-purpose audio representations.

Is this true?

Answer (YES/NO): NO